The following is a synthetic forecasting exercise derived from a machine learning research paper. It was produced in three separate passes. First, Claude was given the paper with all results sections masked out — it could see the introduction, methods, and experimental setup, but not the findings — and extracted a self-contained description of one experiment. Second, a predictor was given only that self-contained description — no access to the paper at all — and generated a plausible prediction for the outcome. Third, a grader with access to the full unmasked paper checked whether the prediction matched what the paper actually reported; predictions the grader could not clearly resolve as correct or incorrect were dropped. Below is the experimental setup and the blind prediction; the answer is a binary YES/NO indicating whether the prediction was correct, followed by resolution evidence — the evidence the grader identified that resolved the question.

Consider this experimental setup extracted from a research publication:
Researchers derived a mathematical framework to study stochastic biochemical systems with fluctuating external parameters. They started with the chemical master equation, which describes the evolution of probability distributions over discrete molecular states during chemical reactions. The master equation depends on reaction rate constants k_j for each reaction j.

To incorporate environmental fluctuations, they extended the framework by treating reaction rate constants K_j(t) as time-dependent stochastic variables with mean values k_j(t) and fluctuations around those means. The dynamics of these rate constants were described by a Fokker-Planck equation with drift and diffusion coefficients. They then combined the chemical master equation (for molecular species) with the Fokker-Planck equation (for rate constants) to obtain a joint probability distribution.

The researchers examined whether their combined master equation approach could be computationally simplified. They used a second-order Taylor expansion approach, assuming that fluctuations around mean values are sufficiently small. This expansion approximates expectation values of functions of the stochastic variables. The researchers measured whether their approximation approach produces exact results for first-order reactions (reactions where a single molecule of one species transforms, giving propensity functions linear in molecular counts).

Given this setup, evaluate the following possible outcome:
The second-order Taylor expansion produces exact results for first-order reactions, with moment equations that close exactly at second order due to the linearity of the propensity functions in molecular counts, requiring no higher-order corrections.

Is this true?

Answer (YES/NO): YES